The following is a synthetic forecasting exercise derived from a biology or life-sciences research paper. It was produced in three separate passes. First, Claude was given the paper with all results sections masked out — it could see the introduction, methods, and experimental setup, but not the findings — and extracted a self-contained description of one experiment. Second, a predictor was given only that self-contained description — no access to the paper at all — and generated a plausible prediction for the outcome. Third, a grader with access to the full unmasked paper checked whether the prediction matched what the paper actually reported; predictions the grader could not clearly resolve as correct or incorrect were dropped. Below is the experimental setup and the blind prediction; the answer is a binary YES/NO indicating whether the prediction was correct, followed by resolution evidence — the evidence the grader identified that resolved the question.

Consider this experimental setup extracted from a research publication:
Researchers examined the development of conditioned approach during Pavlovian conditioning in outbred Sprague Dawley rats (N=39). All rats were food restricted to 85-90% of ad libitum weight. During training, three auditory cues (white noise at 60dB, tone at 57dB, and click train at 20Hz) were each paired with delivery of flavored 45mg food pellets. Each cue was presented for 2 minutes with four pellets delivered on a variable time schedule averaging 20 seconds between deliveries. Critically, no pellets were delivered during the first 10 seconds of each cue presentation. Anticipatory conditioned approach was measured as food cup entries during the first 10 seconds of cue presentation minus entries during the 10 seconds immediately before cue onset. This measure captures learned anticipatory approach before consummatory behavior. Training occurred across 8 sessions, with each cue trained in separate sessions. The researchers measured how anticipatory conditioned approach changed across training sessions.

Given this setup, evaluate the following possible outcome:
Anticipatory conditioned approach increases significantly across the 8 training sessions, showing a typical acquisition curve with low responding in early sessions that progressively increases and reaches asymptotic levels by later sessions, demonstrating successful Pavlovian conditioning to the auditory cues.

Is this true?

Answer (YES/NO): NO